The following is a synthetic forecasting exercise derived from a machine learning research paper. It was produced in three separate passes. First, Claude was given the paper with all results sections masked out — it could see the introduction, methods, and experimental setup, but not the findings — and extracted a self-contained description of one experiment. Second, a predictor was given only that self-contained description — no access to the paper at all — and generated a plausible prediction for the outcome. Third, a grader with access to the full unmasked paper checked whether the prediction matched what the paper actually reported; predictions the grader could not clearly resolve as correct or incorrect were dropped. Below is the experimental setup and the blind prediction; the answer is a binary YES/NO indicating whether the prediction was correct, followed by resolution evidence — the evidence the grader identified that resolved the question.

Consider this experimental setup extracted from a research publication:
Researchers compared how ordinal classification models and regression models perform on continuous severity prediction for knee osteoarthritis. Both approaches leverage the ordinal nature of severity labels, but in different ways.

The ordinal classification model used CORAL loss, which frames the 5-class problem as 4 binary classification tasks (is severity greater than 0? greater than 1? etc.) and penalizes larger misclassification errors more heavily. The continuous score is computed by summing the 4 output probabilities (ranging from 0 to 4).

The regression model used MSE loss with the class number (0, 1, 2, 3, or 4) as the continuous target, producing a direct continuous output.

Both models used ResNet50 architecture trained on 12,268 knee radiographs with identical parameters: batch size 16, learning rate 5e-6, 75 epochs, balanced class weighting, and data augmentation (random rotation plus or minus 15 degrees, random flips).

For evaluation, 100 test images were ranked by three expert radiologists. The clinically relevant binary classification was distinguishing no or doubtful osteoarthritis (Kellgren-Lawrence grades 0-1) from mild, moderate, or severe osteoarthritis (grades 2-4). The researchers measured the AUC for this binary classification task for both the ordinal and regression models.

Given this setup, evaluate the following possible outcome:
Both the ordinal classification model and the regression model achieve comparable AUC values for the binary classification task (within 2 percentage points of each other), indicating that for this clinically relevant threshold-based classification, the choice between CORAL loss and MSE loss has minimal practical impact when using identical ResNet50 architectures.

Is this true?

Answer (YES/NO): YES